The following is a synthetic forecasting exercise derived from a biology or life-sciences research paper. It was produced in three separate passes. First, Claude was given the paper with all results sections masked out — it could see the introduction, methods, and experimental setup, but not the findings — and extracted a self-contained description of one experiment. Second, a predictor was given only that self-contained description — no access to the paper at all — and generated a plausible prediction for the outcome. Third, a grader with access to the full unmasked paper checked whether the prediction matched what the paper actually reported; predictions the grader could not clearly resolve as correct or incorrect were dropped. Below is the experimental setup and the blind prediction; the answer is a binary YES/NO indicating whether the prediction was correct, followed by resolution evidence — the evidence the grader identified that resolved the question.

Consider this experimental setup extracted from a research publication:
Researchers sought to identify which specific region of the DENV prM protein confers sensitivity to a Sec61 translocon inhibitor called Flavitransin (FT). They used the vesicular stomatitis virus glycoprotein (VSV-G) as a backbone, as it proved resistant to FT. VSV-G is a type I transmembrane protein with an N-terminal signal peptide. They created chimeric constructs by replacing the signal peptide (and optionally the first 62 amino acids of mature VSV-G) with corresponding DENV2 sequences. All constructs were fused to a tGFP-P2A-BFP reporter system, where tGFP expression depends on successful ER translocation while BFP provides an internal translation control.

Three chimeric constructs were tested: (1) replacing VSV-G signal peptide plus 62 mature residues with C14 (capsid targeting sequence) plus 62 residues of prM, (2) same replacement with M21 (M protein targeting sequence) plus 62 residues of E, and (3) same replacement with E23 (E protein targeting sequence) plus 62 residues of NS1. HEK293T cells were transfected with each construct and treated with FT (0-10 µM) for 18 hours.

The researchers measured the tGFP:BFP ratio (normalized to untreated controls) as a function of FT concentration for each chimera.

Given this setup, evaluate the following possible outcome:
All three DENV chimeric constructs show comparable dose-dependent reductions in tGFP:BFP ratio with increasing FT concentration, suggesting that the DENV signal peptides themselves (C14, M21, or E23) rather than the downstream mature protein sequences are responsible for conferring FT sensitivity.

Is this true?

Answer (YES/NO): NO